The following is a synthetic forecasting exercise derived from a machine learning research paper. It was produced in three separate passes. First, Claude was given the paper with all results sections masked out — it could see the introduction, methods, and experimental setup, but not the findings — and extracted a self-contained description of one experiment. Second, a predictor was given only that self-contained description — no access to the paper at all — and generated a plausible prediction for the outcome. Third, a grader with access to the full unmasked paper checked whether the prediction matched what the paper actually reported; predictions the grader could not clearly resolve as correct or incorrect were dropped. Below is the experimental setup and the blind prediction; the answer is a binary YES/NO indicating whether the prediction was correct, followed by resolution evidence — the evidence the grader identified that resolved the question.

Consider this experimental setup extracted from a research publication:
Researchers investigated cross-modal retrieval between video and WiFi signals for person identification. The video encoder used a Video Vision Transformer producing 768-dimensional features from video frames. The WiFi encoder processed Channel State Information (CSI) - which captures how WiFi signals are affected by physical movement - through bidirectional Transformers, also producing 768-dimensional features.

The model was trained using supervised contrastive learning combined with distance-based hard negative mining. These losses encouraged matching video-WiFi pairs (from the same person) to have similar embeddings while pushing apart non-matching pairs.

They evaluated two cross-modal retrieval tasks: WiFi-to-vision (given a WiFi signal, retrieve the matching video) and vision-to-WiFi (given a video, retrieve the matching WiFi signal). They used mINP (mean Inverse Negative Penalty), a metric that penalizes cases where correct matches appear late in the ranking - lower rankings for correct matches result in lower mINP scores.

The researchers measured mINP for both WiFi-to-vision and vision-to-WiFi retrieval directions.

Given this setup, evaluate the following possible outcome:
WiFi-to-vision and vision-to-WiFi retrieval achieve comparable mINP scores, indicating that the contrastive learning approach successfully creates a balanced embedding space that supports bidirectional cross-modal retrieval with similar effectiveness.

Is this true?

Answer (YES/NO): YES